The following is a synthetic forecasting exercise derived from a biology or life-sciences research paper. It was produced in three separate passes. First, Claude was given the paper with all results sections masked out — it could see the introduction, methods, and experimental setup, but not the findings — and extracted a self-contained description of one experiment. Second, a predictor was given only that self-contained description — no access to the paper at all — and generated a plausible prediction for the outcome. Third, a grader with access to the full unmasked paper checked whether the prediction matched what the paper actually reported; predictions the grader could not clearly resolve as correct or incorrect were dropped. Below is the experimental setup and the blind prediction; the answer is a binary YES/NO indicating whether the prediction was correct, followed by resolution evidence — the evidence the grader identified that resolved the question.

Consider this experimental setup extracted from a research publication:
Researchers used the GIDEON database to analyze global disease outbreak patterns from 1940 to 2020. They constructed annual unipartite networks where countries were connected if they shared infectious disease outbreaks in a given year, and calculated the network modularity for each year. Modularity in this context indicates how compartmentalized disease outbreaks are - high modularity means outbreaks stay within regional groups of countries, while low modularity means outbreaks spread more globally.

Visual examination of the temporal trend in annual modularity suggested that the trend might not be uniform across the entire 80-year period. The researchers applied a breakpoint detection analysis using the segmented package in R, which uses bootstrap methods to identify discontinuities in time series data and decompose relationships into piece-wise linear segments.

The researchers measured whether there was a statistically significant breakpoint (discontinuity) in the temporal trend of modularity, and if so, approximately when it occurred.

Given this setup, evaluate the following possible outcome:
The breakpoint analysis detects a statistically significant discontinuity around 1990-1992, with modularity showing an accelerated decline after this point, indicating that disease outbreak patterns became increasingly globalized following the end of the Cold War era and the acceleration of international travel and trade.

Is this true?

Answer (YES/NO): NO